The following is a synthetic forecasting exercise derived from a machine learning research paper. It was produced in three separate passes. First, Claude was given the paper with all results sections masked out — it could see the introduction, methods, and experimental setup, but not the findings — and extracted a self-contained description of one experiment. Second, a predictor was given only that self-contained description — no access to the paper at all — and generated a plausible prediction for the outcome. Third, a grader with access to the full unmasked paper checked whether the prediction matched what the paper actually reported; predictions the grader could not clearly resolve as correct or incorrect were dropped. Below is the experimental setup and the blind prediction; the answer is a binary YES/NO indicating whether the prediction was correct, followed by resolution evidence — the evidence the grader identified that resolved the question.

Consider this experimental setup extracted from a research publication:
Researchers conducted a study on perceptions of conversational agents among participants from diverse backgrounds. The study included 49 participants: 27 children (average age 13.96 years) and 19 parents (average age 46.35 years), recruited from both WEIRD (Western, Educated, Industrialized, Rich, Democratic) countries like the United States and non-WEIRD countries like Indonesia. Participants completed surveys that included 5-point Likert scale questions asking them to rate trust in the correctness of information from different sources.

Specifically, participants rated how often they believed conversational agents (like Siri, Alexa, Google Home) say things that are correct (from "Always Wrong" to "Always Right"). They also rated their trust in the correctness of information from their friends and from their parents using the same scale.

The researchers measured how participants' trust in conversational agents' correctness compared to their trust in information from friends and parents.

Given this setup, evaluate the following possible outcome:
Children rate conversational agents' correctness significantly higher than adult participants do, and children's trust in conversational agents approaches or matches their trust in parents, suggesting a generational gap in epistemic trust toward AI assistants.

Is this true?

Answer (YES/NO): NO